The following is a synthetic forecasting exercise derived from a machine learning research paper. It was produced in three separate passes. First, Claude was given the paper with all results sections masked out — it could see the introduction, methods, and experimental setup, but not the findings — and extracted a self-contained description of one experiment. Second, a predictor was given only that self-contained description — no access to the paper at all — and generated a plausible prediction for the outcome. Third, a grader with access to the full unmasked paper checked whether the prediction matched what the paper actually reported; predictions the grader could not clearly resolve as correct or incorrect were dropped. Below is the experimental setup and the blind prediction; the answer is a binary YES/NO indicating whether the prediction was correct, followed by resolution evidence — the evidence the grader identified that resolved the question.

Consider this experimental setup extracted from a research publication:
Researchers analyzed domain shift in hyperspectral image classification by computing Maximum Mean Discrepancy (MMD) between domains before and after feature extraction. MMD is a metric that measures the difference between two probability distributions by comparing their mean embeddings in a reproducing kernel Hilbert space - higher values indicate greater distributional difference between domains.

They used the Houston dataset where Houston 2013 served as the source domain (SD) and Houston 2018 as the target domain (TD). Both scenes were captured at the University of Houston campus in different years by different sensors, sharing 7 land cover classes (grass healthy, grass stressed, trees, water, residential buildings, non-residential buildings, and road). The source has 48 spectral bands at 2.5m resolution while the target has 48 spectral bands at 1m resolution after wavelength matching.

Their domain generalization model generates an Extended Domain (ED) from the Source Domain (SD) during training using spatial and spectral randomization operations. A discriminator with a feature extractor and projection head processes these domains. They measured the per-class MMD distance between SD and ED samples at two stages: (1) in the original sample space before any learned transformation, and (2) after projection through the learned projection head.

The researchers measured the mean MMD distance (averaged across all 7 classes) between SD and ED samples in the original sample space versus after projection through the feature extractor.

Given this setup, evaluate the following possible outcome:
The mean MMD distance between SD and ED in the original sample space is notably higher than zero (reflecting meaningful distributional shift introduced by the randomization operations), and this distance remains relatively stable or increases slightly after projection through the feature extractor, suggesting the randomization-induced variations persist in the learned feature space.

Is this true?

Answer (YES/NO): NO